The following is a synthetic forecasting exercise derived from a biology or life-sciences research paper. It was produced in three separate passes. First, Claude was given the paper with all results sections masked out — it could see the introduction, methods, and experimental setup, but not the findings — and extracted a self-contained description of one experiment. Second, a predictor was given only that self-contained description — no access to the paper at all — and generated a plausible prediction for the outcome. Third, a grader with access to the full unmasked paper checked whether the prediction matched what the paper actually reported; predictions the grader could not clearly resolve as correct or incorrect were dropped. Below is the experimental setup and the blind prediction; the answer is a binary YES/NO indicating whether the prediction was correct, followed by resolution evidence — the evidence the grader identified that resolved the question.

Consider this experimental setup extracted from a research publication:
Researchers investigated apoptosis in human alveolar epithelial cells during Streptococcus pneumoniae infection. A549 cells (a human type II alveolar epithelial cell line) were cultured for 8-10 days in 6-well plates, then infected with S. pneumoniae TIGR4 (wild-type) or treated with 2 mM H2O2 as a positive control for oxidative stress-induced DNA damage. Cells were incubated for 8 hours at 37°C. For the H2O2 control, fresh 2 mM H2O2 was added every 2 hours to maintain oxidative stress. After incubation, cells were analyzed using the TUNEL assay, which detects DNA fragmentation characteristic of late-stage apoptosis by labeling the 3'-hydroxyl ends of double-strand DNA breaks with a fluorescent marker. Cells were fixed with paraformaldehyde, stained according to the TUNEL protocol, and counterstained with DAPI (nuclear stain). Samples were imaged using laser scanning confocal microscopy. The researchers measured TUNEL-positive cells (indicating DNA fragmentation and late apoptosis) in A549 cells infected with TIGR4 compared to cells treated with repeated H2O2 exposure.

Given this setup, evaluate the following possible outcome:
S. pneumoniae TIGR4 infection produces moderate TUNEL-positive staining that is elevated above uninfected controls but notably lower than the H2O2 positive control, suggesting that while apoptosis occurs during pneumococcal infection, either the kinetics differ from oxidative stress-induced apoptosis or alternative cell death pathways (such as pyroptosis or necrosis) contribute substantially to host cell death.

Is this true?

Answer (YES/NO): NO